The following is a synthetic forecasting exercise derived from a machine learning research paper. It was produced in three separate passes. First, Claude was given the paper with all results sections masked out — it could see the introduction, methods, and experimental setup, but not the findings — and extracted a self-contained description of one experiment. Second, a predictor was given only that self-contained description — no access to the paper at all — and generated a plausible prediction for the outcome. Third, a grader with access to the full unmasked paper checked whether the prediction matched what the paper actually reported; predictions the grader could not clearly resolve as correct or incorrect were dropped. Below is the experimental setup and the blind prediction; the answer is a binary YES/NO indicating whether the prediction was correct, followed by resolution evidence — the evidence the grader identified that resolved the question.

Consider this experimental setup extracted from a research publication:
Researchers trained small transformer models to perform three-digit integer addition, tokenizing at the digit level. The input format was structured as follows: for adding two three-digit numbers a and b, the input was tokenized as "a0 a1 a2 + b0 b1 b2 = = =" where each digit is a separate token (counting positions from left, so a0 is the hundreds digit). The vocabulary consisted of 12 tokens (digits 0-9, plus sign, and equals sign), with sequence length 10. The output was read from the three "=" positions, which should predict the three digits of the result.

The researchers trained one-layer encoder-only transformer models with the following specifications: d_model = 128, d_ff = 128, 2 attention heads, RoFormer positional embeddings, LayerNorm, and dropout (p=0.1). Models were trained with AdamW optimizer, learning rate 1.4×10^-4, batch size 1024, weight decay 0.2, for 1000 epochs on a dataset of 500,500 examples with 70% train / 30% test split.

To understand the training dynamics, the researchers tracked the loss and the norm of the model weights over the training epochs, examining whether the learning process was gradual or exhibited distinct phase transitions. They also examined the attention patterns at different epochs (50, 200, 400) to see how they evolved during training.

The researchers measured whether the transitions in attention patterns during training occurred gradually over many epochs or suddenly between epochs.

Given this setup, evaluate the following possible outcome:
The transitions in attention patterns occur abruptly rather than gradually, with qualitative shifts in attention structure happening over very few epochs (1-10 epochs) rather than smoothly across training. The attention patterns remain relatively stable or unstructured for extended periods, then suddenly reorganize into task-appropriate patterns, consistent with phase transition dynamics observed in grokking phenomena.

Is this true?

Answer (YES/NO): YES